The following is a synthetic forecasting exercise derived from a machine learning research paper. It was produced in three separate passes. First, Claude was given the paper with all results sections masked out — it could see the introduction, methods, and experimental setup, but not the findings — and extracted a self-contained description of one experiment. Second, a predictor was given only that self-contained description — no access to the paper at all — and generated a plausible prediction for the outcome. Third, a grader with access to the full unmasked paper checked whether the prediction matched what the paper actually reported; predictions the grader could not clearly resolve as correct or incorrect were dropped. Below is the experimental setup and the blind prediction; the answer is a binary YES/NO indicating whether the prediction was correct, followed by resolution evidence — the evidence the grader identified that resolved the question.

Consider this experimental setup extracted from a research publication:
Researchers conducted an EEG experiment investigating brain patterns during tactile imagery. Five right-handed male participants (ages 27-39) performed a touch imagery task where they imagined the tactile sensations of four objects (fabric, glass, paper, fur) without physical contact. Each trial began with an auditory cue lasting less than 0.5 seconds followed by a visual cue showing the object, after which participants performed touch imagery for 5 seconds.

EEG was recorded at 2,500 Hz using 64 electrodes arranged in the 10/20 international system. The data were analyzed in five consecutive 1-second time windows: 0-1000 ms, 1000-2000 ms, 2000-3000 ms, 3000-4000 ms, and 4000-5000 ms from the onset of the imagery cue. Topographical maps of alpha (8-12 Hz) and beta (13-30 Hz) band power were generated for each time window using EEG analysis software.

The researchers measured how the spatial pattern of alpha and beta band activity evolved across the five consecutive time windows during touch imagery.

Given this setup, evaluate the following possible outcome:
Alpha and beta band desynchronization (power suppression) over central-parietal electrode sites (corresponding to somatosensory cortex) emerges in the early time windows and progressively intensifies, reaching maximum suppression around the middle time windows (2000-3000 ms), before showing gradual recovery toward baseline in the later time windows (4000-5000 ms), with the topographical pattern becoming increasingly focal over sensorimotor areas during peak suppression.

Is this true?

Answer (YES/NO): NO